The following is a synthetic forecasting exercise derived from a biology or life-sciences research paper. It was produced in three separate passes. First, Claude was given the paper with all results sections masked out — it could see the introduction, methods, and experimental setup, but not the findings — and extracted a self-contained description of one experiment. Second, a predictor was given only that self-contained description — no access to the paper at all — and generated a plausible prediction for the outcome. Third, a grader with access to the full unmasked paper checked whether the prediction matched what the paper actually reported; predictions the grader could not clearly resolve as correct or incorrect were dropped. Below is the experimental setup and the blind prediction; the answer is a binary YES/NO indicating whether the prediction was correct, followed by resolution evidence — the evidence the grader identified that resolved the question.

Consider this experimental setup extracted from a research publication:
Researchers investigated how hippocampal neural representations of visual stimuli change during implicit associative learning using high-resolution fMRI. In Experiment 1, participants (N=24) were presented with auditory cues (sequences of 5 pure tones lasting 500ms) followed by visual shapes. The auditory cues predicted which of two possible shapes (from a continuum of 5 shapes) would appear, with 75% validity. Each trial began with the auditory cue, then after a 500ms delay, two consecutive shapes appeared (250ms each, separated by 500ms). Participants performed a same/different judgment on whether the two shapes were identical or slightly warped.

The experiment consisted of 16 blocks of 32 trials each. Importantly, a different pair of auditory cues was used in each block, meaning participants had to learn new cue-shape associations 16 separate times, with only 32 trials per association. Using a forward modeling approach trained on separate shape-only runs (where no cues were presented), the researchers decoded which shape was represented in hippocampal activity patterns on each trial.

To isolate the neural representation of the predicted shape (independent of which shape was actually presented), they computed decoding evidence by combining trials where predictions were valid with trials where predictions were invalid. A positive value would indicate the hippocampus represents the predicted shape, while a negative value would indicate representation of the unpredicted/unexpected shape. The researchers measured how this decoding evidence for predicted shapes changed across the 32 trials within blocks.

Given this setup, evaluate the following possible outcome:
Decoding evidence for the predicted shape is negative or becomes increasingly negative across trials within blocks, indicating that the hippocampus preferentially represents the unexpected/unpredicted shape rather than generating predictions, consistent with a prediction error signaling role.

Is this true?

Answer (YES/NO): YES